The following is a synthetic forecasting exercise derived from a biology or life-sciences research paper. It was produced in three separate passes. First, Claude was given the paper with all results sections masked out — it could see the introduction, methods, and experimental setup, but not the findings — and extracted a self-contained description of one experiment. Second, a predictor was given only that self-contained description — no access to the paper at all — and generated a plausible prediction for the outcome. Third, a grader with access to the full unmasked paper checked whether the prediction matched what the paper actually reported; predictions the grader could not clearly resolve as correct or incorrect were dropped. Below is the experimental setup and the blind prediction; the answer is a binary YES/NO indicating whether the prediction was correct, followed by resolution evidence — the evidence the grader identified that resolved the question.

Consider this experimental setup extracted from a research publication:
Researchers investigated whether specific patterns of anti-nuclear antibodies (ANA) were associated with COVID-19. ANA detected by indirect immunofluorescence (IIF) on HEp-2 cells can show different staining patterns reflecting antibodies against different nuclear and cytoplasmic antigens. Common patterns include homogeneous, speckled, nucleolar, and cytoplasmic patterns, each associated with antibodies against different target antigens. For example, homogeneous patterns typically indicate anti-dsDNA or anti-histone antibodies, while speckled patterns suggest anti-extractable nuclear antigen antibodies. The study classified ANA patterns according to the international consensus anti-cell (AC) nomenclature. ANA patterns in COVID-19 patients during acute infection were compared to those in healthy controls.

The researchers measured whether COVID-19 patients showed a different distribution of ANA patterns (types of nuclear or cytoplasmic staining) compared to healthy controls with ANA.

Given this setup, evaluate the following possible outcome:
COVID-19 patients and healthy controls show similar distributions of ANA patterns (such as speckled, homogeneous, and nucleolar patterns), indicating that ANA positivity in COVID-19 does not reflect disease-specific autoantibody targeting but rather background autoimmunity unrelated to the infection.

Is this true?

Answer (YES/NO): NO